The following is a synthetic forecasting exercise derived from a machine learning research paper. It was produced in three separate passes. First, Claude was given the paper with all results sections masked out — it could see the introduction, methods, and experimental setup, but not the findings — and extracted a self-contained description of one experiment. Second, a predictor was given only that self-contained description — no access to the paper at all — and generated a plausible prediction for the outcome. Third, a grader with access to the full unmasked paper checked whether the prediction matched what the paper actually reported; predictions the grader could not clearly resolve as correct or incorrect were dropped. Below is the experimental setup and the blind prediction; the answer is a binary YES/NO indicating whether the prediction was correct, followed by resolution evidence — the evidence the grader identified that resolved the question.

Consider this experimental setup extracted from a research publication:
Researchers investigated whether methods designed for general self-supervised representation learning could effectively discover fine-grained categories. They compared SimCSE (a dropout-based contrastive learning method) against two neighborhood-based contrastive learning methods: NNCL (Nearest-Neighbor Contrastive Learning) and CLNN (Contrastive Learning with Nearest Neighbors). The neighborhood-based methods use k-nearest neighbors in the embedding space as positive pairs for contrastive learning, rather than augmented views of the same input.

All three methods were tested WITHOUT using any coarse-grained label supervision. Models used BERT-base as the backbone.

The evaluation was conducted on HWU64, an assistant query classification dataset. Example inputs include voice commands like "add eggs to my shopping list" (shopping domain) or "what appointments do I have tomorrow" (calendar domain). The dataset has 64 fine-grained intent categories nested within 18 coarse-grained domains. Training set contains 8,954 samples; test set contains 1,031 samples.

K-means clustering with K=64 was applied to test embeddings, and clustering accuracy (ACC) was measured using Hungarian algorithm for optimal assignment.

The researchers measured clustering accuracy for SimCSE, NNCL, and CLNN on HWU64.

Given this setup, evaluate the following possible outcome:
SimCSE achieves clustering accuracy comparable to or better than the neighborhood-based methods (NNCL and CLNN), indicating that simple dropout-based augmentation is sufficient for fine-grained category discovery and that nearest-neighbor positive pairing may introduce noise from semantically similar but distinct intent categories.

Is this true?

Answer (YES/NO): NO